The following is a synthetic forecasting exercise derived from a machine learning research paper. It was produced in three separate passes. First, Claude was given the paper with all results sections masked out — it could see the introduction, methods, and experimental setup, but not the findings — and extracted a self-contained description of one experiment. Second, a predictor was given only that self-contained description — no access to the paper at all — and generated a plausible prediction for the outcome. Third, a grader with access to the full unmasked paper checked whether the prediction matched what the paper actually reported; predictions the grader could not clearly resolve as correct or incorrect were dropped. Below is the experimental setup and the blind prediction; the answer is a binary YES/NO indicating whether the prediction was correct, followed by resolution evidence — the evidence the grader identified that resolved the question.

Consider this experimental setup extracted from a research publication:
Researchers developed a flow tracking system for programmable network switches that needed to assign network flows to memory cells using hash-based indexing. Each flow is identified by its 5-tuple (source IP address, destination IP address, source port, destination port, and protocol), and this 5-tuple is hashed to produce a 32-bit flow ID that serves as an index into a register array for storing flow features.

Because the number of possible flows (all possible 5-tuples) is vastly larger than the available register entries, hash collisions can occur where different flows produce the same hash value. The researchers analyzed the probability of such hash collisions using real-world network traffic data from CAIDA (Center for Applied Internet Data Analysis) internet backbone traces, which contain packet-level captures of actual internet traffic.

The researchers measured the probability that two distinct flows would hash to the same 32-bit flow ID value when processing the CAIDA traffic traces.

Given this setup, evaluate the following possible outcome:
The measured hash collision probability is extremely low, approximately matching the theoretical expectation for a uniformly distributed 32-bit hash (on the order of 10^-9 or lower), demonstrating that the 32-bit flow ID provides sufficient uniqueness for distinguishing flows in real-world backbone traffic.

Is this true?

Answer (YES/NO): NO